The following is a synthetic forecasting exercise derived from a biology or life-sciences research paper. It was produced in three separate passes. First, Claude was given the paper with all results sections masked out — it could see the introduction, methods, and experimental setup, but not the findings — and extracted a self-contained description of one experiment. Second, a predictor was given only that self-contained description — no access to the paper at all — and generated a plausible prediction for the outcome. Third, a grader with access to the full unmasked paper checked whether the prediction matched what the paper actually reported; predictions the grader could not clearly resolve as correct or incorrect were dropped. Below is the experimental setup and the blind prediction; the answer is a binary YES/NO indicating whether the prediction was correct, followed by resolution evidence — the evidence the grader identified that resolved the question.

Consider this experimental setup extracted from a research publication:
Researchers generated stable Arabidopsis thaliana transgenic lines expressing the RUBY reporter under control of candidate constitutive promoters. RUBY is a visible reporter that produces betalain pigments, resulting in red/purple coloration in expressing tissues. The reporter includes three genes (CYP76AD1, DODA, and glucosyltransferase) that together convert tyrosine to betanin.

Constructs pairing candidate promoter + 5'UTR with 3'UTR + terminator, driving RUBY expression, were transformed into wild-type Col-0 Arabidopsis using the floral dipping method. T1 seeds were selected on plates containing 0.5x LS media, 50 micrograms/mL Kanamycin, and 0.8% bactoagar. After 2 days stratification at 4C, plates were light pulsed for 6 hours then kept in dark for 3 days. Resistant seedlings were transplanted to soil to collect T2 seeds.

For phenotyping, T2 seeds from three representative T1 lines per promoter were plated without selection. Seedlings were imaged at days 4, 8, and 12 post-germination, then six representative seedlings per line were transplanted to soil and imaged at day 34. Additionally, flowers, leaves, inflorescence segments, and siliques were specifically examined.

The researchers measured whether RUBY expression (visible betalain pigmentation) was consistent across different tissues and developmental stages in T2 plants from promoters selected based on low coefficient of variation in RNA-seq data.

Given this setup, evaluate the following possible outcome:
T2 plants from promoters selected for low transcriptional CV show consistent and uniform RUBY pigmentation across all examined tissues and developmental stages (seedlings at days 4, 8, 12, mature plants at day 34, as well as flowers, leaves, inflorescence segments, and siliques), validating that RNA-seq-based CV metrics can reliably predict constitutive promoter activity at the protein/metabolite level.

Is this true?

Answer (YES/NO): NO